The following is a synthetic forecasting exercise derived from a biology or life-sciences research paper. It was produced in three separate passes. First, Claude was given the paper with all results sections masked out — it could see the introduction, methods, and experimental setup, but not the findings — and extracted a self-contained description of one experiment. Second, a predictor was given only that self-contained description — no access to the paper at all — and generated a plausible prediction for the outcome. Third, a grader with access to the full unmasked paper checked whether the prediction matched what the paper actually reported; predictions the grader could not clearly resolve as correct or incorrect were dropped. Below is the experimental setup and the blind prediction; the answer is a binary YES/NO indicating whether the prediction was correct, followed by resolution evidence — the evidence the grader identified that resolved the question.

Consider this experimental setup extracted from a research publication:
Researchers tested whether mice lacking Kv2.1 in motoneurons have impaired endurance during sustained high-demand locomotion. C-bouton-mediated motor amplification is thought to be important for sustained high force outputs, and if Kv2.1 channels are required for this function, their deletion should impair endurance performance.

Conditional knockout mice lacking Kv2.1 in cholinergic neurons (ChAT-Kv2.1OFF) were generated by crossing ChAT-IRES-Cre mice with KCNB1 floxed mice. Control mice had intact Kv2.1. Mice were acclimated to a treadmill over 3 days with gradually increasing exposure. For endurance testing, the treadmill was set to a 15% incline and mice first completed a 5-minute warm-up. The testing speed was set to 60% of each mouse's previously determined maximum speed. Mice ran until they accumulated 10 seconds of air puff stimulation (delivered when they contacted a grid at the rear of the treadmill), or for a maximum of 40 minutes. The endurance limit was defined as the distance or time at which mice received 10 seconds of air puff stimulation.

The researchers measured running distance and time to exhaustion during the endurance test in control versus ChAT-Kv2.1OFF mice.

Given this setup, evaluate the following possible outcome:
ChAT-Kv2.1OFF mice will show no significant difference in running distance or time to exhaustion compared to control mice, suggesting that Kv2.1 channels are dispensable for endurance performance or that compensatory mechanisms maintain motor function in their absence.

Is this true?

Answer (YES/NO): YES